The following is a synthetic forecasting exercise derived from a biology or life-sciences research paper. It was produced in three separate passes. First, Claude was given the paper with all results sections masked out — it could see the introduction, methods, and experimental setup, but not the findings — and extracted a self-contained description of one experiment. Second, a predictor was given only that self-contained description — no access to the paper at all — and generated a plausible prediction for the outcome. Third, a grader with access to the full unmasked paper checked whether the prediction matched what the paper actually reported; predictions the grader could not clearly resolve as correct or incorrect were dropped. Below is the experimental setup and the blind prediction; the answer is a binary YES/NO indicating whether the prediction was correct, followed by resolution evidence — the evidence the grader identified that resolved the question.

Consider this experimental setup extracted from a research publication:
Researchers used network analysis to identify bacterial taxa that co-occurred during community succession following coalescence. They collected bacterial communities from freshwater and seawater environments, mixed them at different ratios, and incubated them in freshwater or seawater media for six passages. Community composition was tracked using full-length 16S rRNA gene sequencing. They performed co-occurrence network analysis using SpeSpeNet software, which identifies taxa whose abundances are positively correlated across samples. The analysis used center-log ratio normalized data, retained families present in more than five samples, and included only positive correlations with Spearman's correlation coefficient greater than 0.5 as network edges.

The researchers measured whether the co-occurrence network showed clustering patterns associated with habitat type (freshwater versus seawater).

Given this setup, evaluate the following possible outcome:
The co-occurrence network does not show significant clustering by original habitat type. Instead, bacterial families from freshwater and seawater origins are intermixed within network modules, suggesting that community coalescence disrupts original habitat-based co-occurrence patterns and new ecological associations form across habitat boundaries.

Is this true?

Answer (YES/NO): NO